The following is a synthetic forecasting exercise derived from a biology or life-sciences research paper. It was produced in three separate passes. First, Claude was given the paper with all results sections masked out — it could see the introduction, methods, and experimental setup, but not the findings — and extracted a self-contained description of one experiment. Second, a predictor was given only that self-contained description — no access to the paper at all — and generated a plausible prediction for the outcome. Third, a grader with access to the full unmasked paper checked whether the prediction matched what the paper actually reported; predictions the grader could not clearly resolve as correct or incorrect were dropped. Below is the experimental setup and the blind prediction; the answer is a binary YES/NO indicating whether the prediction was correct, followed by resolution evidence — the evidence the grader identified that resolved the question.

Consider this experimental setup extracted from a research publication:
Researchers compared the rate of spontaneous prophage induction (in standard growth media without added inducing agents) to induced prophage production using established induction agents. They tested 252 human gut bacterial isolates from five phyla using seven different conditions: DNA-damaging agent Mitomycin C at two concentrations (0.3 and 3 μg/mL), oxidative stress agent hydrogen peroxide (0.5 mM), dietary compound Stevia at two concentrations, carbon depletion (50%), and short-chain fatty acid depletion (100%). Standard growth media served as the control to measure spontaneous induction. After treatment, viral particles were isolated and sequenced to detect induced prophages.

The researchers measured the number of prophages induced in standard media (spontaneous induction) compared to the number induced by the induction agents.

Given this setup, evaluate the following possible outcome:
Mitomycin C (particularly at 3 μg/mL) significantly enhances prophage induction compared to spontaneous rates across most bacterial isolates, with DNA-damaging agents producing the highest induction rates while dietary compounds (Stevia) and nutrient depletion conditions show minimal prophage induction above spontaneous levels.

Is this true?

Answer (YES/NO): NO